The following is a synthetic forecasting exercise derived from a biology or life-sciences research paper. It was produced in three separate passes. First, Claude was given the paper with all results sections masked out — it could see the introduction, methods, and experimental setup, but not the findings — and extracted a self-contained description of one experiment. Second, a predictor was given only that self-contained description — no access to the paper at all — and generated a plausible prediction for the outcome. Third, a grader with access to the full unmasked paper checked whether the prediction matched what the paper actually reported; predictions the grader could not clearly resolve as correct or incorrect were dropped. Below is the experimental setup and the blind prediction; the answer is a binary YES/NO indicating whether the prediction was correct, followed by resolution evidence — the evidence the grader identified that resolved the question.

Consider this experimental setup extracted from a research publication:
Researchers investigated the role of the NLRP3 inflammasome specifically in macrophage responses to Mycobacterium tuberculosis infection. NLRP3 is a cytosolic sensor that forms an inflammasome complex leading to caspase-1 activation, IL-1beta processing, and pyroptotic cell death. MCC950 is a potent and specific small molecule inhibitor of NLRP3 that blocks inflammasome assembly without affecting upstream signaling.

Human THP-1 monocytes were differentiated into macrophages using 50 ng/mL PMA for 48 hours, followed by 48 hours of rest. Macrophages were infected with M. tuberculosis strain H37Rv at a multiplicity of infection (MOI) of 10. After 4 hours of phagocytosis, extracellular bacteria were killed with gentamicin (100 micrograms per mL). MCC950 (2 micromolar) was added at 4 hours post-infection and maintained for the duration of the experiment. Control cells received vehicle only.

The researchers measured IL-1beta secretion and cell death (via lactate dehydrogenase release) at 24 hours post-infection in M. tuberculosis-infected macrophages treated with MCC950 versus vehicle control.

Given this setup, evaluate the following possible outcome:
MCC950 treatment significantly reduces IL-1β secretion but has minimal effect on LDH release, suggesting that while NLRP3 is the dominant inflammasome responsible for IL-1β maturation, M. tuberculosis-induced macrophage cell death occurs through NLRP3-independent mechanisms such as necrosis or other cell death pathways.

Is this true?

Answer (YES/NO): YES